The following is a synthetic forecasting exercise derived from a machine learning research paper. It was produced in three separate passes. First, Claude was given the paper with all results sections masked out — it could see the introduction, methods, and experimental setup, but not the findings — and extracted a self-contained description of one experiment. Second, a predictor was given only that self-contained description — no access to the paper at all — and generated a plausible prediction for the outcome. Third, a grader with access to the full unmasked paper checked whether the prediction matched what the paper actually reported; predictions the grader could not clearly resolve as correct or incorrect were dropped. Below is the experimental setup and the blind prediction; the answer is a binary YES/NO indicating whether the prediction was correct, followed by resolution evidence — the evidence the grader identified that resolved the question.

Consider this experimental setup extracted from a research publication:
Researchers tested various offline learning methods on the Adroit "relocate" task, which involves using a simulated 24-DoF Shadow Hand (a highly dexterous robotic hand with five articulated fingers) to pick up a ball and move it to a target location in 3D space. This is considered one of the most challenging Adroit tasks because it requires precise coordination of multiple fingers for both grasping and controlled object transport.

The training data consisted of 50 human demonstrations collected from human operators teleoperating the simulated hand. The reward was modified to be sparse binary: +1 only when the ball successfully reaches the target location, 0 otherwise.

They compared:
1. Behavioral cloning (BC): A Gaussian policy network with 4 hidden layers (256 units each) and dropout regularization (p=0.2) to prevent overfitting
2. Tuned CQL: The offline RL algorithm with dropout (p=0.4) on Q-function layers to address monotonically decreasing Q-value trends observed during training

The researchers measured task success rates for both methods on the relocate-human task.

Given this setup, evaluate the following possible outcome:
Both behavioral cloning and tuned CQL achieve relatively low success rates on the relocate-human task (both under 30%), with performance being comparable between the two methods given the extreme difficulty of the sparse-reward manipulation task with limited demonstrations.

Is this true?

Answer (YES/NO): YES